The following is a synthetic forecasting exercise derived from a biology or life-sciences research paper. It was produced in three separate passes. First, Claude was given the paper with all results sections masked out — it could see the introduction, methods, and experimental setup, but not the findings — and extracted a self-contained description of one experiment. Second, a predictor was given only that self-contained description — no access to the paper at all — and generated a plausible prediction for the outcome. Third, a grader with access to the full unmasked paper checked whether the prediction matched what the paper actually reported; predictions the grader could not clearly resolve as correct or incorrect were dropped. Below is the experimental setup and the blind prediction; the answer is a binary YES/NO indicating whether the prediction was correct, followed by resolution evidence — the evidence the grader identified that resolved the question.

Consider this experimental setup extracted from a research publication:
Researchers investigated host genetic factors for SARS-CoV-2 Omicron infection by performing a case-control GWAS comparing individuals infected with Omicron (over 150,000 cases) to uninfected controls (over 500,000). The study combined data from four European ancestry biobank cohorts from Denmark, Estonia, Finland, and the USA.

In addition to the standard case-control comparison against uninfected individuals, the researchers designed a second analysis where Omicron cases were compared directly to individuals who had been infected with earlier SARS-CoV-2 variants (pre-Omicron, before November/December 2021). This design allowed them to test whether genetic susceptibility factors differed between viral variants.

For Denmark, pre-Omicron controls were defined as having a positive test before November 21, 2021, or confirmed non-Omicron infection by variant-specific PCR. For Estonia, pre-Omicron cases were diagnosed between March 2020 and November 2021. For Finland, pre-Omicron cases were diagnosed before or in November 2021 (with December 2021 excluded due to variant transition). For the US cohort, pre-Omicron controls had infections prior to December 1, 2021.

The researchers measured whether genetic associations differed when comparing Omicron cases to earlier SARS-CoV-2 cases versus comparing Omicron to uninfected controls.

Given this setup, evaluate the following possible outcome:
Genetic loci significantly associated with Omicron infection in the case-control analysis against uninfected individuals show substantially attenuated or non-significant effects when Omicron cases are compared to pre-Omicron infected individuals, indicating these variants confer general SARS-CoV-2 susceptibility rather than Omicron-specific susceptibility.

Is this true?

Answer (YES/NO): NO